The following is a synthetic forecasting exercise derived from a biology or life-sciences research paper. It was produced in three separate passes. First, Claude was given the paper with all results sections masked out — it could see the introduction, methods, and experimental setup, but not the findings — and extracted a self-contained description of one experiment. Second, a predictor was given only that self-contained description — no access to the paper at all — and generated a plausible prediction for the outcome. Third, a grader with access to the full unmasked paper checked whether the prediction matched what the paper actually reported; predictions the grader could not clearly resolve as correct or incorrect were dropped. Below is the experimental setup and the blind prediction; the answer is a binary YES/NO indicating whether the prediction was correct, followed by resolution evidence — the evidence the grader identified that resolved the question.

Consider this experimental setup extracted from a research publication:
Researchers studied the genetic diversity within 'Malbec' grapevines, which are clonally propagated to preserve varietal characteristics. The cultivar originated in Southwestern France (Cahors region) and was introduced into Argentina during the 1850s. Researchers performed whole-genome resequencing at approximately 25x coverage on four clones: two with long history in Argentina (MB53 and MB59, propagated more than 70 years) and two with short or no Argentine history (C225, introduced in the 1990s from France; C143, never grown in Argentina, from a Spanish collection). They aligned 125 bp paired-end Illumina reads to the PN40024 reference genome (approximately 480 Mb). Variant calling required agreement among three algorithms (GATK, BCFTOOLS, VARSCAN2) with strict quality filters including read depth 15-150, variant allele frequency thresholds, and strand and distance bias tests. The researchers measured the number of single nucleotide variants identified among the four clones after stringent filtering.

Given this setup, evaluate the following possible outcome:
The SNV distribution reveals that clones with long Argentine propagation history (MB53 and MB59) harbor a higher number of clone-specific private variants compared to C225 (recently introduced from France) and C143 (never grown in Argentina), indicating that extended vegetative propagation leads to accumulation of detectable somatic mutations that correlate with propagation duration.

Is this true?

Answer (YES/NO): NO